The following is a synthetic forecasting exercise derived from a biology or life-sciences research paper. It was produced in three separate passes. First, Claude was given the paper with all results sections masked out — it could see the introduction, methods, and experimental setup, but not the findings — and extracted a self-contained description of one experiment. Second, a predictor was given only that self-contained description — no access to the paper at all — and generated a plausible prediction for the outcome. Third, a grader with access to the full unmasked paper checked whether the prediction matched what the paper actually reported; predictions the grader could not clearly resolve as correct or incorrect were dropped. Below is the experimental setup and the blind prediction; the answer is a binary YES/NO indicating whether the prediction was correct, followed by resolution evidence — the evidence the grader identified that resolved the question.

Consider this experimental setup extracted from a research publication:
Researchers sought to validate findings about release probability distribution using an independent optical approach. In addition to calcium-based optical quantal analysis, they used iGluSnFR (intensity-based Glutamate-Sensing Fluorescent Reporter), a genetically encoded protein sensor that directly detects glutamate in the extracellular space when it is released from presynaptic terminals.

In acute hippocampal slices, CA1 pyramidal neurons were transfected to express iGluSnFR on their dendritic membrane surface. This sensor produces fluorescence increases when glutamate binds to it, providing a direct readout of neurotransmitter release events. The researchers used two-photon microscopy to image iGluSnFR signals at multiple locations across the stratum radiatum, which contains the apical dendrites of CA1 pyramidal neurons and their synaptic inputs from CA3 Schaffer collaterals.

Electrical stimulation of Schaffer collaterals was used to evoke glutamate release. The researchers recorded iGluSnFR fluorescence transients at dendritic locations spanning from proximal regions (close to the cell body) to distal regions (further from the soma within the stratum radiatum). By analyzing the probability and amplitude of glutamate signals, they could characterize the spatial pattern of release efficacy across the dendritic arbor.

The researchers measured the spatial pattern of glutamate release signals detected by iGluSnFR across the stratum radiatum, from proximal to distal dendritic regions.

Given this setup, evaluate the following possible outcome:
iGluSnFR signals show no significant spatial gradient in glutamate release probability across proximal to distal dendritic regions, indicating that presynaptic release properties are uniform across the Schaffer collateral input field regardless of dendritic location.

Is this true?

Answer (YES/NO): NO